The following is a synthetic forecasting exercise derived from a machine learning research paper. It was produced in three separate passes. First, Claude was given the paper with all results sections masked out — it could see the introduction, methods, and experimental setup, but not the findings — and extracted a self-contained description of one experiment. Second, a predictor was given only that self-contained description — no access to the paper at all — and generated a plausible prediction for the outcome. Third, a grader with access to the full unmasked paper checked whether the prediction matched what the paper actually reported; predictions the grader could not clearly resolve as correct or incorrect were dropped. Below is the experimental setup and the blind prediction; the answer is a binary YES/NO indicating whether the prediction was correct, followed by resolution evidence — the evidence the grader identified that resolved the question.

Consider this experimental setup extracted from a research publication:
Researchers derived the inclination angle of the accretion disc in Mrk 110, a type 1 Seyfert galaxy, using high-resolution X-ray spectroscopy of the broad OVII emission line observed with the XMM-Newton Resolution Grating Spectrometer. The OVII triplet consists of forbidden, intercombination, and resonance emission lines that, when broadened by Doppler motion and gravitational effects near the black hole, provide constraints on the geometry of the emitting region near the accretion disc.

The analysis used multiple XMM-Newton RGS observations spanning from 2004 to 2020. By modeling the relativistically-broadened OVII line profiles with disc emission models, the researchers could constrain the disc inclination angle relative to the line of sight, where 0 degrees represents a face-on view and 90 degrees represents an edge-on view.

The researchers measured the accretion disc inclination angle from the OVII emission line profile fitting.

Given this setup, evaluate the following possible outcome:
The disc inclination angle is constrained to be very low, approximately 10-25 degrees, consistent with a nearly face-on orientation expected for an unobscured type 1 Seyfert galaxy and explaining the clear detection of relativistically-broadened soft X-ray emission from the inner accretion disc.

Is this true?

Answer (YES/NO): YES